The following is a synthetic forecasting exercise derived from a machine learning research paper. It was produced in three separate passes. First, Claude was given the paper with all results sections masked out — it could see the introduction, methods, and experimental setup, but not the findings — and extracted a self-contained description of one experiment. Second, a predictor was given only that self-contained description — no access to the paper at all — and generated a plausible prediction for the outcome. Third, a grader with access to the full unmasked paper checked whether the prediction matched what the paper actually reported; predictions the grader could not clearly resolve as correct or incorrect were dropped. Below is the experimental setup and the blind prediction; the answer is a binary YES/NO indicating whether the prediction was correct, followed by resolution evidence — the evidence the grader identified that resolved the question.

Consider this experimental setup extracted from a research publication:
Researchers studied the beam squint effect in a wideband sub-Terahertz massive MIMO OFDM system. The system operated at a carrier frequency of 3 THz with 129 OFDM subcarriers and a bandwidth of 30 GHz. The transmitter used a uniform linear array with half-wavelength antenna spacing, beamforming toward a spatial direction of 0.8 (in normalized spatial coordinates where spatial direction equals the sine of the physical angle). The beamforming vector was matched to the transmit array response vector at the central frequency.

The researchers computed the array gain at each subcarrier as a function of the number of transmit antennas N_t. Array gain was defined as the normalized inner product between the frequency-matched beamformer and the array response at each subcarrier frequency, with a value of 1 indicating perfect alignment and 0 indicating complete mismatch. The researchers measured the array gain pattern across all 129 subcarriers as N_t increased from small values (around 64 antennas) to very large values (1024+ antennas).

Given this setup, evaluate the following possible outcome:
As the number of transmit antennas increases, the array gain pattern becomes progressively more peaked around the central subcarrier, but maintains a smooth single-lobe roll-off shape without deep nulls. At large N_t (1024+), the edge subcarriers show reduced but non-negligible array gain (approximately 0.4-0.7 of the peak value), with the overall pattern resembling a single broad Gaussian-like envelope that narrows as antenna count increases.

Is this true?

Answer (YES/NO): NO